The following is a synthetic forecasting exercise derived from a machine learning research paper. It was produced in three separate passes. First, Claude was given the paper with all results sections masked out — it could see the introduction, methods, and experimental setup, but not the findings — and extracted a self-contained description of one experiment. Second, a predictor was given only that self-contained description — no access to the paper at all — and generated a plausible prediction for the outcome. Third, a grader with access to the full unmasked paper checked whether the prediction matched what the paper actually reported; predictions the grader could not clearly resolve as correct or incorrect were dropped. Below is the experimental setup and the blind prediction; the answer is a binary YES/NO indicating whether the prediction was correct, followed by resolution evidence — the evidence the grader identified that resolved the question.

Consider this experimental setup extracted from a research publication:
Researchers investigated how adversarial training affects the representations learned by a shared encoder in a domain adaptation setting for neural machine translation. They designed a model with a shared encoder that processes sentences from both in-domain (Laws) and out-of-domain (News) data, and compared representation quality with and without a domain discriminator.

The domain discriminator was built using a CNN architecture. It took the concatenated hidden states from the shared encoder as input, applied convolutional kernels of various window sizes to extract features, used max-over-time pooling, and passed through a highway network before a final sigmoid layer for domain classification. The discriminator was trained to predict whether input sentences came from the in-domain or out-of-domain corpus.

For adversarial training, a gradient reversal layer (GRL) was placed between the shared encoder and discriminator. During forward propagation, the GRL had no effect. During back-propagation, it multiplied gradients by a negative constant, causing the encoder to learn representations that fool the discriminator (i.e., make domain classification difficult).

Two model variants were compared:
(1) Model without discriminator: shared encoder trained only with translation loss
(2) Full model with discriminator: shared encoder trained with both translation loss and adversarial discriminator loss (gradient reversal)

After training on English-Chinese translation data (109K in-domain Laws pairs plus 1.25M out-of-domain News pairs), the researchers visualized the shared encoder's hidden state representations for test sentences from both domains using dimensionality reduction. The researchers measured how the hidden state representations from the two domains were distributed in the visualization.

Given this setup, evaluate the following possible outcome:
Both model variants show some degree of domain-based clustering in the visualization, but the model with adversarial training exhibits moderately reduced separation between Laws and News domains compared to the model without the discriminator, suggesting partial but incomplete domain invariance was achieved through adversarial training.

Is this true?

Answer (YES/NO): NO